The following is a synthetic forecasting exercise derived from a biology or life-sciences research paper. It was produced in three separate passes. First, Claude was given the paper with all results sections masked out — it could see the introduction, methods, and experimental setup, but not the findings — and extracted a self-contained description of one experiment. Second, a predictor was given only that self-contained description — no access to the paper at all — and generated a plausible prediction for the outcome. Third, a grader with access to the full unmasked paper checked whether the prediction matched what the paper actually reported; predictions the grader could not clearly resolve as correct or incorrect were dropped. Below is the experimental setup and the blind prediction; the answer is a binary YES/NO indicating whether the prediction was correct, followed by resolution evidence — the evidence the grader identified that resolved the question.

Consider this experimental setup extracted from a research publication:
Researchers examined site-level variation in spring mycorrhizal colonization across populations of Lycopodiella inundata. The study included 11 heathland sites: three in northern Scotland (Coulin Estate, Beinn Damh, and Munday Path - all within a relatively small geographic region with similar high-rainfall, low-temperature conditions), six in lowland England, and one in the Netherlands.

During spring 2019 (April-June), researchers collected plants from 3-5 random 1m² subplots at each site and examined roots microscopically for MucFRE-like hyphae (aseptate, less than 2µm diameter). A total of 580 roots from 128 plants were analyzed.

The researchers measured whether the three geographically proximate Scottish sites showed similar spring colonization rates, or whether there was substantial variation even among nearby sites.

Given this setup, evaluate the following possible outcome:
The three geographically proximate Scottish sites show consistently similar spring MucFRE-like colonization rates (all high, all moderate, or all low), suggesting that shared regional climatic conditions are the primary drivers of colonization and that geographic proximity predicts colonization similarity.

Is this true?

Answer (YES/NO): NO